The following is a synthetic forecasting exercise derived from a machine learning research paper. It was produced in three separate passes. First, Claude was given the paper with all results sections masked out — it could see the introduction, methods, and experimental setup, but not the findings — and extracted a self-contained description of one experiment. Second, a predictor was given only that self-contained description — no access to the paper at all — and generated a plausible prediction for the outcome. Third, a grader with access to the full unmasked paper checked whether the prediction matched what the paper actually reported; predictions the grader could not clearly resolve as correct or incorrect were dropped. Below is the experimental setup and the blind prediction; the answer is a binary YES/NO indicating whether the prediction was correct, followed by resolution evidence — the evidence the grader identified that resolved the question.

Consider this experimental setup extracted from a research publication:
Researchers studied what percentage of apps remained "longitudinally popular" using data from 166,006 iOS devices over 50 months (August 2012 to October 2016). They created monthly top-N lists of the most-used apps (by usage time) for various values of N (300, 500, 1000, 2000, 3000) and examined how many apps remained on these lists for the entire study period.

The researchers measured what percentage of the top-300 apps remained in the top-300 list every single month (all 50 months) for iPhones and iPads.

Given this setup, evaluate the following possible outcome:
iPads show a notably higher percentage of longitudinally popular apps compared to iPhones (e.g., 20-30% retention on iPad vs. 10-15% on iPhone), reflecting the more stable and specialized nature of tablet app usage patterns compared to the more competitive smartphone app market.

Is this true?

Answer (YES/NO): NO